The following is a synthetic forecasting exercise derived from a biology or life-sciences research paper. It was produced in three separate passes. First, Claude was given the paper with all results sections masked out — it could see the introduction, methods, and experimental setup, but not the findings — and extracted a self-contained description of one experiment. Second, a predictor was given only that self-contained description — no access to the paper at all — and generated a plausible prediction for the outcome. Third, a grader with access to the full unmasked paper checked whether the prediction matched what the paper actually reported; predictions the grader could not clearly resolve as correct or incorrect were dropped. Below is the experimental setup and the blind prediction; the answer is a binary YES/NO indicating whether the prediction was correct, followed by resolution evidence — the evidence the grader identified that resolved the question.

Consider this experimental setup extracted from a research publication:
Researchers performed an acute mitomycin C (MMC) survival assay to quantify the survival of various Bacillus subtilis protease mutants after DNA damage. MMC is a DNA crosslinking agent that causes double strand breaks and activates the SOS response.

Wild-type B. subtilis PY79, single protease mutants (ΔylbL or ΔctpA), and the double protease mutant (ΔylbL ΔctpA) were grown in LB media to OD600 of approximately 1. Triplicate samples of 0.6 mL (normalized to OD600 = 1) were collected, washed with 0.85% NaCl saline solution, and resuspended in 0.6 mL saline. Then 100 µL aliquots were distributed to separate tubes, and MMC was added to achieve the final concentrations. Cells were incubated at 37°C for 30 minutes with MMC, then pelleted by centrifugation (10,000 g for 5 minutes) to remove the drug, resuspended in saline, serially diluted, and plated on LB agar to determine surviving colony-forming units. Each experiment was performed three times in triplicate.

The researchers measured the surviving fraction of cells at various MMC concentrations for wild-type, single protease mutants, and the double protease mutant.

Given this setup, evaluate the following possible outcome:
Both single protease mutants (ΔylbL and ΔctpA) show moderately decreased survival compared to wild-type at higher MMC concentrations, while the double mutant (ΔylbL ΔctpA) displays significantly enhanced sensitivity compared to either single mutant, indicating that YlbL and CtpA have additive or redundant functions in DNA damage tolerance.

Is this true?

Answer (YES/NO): NO